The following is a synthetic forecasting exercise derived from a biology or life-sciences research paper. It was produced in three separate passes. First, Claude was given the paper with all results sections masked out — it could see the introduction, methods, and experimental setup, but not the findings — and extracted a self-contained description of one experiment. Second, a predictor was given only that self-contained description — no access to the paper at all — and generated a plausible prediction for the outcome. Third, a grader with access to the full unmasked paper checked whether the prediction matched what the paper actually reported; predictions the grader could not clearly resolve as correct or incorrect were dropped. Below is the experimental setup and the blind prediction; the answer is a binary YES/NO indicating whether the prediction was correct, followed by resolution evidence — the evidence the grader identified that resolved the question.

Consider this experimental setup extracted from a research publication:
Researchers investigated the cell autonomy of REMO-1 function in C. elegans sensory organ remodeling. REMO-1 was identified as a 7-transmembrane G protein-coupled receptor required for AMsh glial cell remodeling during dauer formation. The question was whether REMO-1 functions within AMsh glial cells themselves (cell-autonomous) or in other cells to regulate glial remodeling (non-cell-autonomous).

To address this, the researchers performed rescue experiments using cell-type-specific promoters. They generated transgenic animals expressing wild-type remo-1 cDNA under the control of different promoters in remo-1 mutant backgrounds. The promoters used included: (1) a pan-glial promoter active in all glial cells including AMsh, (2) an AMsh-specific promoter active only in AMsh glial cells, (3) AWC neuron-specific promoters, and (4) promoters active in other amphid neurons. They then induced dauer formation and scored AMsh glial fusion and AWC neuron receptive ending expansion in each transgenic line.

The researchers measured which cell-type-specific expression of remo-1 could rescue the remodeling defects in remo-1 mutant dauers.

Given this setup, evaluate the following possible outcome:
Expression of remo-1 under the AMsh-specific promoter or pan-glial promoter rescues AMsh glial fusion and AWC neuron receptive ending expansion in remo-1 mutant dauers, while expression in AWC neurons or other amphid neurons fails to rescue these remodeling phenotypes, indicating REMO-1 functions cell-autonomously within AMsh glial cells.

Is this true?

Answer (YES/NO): YES